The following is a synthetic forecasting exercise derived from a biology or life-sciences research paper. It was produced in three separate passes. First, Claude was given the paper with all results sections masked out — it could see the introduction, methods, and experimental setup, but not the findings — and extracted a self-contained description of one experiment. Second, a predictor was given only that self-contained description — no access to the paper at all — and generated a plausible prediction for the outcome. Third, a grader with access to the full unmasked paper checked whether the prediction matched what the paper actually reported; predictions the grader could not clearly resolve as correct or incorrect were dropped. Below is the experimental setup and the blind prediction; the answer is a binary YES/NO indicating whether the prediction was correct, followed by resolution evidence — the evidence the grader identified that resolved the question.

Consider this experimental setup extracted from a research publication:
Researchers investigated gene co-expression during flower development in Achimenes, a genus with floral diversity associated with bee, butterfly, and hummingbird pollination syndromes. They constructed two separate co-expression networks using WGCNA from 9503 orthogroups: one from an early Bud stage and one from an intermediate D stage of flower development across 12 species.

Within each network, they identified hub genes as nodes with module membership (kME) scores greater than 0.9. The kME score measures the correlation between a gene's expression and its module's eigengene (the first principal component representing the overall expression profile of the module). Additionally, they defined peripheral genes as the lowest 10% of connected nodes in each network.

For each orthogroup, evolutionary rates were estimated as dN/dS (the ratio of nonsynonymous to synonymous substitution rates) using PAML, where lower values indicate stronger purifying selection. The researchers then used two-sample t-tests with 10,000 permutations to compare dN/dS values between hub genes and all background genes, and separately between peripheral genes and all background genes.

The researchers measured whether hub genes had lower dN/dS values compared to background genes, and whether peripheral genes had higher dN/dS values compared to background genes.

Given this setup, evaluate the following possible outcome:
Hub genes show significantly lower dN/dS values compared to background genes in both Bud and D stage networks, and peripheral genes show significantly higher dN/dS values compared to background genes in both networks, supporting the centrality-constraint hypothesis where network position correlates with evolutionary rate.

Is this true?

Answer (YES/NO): YES